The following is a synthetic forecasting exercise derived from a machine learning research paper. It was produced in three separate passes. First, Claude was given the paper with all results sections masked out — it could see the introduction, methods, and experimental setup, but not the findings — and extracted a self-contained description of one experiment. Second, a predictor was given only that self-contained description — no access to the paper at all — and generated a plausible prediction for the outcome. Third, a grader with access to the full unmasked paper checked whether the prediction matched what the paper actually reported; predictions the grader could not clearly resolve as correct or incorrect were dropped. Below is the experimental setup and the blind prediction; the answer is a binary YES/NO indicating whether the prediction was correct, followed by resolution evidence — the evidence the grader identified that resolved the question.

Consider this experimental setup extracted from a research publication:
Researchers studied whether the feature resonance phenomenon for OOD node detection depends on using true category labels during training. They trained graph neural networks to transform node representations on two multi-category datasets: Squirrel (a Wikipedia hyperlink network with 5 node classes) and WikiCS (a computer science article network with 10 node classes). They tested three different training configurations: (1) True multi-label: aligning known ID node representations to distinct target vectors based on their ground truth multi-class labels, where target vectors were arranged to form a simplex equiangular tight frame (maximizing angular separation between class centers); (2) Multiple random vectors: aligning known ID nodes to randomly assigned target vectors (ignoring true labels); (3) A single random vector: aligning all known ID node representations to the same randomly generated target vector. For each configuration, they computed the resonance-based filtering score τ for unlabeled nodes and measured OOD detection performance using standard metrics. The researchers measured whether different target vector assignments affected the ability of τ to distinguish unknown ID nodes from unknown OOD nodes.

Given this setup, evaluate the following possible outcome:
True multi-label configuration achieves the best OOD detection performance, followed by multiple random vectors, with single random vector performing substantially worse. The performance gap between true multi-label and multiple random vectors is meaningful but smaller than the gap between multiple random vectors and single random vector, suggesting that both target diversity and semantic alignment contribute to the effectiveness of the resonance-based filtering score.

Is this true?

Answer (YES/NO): NO